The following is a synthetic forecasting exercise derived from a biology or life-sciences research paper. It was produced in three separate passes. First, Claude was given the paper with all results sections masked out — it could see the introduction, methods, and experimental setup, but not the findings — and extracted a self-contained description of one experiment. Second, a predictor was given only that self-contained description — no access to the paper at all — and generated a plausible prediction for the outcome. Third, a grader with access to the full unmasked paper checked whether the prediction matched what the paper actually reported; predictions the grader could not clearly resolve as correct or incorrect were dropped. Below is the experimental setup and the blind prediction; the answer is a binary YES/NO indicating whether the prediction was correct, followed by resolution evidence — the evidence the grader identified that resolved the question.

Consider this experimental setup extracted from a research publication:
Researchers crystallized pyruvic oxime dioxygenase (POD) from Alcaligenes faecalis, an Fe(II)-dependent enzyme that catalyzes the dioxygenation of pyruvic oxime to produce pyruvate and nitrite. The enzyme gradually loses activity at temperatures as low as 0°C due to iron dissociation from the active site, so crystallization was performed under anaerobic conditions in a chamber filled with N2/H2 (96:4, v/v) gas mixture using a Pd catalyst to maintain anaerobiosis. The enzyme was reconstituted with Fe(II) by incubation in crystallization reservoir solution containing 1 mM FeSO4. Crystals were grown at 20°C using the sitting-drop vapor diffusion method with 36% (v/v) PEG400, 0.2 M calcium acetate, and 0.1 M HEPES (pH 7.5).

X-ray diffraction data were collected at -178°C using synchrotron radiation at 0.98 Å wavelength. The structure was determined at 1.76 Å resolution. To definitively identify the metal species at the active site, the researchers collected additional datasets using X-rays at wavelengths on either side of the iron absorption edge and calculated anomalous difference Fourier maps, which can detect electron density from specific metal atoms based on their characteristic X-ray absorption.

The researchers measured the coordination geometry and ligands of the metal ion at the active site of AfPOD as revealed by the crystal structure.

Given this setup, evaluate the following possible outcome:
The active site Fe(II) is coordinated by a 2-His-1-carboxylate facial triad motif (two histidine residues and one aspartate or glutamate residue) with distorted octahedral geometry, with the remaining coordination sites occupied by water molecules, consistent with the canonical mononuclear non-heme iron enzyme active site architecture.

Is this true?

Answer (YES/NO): NO